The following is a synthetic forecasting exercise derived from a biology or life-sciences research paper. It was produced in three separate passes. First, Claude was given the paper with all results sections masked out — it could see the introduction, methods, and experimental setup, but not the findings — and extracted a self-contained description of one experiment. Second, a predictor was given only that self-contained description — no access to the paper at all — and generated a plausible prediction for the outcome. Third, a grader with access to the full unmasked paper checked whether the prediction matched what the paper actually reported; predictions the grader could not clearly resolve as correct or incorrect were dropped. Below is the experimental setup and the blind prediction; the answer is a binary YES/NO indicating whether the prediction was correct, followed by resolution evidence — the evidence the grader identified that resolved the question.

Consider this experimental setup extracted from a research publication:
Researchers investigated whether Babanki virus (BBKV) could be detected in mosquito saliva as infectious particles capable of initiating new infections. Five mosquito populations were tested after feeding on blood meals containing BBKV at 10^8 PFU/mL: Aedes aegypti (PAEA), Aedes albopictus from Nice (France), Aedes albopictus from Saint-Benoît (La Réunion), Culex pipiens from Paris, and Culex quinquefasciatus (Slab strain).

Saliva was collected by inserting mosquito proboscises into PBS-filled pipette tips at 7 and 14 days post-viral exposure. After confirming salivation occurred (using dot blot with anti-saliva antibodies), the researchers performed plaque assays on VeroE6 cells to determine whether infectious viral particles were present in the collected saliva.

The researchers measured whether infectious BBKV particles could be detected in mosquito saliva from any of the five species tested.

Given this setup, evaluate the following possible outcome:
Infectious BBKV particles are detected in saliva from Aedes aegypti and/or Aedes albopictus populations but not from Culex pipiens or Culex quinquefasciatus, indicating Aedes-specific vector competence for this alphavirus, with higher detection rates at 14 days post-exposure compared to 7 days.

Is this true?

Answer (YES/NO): NO